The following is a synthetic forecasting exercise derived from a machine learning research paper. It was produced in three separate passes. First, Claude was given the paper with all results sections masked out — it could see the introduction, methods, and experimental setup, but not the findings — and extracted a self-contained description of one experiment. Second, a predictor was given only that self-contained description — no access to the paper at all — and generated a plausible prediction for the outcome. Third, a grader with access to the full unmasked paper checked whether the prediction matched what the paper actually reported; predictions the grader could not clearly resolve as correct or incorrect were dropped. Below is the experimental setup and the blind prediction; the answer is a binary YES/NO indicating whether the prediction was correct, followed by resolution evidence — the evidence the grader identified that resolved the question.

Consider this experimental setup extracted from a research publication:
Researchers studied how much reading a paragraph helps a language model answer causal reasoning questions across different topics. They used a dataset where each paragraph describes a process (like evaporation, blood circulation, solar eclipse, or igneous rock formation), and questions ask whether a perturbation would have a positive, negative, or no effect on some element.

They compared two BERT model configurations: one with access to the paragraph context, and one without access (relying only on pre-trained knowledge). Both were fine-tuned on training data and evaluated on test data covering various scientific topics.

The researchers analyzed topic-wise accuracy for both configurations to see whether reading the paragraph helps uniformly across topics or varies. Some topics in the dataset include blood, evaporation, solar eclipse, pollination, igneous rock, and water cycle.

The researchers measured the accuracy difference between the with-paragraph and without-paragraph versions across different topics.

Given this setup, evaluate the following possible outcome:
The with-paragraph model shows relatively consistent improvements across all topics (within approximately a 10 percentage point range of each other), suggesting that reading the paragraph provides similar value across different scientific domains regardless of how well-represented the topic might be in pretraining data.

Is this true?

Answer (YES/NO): NO